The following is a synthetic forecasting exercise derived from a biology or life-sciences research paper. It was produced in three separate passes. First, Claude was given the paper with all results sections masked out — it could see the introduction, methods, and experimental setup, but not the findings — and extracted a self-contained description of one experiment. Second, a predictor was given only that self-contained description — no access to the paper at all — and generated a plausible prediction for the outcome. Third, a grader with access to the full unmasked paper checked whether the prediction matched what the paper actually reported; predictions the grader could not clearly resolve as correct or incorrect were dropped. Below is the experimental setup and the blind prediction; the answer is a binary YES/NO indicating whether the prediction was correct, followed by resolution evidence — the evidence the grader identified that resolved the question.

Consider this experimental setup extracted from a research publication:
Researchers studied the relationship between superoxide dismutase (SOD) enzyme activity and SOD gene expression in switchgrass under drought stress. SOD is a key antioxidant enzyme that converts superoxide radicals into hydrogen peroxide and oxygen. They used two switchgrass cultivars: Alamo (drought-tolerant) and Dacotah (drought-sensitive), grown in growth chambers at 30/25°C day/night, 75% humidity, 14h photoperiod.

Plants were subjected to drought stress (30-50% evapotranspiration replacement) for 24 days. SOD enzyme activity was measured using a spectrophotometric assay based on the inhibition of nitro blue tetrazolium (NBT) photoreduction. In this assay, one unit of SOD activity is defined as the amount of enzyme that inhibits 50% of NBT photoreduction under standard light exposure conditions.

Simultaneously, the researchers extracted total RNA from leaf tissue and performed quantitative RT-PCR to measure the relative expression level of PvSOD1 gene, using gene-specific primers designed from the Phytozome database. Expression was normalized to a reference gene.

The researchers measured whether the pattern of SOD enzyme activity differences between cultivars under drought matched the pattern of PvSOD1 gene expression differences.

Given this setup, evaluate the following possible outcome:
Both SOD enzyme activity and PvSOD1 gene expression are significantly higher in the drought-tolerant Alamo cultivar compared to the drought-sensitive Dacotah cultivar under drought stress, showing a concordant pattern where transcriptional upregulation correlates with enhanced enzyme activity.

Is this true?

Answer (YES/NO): NO